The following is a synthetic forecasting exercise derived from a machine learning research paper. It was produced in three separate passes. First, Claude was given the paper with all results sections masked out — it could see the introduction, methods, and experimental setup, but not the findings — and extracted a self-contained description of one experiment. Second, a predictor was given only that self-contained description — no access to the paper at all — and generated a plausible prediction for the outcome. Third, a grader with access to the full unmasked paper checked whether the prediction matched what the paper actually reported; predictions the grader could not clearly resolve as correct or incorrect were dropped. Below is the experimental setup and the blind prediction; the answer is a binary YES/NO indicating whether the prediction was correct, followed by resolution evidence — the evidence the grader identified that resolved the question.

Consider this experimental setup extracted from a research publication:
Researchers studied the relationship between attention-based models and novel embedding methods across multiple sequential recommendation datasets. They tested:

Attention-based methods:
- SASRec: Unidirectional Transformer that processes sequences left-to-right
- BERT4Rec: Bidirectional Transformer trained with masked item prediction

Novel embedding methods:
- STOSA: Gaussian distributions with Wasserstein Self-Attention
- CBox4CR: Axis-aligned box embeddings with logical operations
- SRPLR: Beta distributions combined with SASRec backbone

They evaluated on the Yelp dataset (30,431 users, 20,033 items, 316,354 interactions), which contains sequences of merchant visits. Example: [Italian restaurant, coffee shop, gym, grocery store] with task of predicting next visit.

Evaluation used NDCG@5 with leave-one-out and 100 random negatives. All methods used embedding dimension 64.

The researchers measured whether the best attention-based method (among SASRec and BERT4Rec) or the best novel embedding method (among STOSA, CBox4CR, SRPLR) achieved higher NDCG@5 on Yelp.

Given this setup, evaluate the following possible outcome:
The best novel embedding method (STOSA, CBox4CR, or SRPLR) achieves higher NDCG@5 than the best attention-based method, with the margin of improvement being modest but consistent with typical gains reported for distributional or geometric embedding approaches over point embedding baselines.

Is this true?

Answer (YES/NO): YES